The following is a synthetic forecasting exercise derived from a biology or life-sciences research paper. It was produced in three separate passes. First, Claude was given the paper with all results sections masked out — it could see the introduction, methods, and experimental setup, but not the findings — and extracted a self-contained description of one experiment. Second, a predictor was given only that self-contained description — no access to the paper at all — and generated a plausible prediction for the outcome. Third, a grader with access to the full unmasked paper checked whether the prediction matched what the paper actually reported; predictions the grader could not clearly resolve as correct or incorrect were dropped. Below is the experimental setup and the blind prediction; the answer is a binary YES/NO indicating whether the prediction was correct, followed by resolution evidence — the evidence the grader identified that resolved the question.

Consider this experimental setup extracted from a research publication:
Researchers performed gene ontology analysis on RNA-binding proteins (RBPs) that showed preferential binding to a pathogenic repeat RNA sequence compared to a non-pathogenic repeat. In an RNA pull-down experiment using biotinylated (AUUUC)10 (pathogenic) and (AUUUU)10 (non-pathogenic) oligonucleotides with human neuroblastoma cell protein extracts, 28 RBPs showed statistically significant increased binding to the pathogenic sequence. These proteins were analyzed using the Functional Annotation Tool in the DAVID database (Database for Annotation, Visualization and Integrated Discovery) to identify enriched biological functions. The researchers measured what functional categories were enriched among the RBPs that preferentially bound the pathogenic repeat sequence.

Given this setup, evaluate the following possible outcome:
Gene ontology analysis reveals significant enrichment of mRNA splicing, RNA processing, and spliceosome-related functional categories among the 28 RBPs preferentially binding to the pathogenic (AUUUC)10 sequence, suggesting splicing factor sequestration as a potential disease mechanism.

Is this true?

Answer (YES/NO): YES